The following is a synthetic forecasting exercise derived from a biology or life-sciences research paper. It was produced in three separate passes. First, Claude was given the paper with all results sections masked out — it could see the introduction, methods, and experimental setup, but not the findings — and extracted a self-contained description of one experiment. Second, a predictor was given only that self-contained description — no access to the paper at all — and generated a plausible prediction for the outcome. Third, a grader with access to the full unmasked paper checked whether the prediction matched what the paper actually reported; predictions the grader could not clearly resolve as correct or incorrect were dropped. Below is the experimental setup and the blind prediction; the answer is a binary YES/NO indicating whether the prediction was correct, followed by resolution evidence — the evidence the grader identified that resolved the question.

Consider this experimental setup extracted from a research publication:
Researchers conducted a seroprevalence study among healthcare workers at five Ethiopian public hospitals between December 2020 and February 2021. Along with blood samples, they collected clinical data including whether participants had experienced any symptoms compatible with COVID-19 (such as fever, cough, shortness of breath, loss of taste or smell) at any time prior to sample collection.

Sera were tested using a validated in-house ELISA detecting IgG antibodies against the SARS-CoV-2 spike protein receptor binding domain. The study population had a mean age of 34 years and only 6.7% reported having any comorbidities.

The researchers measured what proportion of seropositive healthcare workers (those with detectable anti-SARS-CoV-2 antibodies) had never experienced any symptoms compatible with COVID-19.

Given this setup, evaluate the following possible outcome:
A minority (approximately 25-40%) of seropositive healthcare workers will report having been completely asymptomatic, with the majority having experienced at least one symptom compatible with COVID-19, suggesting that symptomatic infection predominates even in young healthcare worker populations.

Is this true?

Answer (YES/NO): NO